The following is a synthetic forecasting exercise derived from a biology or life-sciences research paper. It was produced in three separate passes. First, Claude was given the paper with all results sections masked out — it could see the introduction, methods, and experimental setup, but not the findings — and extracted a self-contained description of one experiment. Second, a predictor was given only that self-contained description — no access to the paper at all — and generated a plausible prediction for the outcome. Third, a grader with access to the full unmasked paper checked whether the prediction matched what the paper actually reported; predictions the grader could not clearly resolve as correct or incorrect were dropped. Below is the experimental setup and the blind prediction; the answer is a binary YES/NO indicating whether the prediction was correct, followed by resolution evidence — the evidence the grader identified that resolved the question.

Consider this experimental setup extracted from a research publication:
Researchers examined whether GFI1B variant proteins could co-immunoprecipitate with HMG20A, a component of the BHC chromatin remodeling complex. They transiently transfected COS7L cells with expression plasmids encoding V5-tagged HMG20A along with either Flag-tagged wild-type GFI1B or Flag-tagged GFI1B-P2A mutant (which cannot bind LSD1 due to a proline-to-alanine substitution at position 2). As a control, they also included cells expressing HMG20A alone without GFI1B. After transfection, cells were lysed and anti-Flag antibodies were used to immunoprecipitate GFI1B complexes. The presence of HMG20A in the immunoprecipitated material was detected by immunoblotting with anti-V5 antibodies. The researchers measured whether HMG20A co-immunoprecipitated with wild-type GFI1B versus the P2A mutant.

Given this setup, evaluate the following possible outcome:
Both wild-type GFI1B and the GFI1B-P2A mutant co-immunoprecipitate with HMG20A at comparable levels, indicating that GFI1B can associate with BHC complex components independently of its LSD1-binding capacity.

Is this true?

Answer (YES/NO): NO